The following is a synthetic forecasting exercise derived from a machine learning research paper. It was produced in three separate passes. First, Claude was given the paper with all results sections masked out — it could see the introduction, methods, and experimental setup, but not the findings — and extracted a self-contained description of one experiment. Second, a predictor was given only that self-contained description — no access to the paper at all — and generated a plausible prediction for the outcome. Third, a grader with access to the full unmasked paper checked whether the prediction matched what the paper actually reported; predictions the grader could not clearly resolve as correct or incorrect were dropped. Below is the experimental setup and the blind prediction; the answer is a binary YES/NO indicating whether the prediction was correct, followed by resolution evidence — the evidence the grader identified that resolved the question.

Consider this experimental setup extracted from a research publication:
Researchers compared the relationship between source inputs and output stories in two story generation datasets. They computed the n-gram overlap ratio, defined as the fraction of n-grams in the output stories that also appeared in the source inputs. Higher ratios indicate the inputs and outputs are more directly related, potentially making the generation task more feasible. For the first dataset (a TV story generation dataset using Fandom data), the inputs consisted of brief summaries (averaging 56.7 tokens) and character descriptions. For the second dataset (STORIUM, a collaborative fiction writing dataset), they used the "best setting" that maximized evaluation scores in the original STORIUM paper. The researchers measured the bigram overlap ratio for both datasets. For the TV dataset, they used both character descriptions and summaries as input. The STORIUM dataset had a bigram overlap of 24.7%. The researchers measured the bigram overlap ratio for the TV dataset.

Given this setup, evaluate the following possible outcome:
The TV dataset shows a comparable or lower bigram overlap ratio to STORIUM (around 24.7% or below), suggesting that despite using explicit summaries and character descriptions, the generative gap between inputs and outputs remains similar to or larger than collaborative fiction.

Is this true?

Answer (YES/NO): NO